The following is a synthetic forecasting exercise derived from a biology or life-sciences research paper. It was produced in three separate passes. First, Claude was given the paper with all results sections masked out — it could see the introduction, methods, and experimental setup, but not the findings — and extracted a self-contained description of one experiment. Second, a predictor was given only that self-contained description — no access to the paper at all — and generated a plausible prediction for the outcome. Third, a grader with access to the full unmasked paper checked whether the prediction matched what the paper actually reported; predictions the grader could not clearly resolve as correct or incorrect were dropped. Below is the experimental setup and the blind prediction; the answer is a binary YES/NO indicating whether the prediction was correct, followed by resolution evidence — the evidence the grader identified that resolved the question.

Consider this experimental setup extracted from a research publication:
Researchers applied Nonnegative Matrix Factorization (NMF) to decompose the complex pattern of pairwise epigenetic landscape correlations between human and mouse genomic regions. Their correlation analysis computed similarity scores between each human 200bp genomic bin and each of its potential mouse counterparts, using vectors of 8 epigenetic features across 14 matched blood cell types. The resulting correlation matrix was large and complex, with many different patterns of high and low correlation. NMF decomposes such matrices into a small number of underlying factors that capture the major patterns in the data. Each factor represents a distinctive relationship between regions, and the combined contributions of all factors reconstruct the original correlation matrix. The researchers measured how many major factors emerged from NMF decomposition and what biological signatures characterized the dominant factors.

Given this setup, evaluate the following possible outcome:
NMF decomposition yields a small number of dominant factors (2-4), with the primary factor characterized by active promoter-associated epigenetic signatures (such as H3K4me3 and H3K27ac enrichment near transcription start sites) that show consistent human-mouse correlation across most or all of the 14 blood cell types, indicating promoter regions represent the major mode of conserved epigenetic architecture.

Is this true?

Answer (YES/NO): NO